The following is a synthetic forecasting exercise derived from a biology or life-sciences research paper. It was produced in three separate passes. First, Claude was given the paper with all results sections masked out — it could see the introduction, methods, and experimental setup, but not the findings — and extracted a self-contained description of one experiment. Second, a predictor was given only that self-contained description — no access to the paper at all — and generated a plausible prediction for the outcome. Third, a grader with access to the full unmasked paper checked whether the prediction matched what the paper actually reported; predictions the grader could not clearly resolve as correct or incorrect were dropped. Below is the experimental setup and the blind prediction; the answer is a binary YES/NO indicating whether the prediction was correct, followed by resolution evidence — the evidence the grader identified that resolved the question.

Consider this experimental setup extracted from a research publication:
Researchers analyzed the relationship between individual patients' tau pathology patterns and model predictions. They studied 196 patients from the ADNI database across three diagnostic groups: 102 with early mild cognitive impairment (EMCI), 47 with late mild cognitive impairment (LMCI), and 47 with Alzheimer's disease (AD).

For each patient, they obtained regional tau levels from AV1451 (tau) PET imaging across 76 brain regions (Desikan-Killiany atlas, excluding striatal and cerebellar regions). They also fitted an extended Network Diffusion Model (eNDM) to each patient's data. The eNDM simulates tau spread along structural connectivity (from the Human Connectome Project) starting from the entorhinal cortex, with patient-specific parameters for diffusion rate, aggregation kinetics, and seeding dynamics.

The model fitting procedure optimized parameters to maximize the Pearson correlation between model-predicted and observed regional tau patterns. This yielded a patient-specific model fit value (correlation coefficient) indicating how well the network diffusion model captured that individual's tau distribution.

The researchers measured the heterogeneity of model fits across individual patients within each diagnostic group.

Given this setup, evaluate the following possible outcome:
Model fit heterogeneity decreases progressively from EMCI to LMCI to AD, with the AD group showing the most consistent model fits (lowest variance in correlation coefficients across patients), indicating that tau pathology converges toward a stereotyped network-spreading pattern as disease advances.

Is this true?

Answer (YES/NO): NO